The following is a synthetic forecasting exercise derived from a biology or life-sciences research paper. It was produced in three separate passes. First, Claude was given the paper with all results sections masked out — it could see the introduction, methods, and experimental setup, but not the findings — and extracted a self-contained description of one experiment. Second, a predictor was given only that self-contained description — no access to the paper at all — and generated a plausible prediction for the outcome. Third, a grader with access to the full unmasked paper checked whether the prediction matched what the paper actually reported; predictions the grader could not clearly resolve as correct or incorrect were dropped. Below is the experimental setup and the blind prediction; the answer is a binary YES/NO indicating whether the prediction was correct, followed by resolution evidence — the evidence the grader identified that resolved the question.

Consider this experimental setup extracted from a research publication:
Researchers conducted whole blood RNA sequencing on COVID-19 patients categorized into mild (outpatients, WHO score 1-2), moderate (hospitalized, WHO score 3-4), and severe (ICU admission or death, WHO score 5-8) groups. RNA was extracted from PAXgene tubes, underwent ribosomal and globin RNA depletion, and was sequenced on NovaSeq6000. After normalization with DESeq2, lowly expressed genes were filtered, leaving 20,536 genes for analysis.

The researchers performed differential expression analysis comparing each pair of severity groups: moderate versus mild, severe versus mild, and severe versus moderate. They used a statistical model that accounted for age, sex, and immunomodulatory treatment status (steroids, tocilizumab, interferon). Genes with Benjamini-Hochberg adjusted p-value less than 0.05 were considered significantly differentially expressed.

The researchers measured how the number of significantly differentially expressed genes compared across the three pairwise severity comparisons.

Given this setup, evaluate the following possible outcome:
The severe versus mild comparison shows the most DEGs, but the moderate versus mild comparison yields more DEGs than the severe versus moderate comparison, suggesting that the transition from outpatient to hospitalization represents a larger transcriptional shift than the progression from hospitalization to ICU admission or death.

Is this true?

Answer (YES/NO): NO